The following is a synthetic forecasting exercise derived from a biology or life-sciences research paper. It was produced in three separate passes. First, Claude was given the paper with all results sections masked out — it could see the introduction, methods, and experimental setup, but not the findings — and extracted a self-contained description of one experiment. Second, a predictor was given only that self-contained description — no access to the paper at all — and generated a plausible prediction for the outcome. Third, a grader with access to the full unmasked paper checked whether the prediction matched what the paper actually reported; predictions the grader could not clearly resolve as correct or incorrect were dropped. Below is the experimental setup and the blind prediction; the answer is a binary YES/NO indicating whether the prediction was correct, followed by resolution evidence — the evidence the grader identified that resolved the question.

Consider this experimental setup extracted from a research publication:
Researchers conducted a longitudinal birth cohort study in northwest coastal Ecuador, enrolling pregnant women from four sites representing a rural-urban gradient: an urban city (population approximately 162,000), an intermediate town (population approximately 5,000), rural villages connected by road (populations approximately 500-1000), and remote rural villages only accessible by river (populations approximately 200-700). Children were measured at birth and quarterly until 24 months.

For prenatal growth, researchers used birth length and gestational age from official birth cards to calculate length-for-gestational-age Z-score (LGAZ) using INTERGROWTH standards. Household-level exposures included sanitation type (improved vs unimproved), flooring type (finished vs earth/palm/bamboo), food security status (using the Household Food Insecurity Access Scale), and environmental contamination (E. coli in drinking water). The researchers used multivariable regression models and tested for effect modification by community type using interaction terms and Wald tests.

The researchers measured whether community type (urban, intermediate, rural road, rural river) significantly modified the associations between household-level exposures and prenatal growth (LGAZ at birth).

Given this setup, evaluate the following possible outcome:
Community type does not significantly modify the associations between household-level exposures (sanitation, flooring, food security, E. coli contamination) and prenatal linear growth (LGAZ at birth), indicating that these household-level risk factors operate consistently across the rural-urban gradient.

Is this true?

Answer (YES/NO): NO